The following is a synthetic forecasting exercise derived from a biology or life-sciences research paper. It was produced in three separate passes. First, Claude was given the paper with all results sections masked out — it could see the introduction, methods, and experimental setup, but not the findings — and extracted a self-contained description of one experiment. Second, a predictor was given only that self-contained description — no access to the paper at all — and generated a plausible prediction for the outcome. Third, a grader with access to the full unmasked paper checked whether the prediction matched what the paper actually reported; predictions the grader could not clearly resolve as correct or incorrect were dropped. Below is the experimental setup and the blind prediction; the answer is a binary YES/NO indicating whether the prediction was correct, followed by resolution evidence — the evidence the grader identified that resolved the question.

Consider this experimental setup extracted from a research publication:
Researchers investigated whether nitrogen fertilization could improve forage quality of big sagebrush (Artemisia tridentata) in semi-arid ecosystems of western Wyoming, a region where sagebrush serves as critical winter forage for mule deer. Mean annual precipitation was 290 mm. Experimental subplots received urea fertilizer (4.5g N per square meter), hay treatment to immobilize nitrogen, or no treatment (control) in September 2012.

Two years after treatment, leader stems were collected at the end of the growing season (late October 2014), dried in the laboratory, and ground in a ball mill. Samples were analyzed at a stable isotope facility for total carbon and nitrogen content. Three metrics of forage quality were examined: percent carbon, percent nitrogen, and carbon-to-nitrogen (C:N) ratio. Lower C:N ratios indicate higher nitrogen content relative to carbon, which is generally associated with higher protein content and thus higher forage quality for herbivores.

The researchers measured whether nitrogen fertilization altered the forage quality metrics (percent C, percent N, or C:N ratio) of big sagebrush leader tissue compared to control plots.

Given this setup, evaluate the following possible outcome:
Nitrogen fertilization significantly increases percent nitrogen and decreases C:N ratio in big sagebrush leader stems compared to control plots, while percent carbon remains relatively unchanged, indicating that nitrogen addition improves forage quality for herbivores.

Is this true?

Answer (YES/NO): NO